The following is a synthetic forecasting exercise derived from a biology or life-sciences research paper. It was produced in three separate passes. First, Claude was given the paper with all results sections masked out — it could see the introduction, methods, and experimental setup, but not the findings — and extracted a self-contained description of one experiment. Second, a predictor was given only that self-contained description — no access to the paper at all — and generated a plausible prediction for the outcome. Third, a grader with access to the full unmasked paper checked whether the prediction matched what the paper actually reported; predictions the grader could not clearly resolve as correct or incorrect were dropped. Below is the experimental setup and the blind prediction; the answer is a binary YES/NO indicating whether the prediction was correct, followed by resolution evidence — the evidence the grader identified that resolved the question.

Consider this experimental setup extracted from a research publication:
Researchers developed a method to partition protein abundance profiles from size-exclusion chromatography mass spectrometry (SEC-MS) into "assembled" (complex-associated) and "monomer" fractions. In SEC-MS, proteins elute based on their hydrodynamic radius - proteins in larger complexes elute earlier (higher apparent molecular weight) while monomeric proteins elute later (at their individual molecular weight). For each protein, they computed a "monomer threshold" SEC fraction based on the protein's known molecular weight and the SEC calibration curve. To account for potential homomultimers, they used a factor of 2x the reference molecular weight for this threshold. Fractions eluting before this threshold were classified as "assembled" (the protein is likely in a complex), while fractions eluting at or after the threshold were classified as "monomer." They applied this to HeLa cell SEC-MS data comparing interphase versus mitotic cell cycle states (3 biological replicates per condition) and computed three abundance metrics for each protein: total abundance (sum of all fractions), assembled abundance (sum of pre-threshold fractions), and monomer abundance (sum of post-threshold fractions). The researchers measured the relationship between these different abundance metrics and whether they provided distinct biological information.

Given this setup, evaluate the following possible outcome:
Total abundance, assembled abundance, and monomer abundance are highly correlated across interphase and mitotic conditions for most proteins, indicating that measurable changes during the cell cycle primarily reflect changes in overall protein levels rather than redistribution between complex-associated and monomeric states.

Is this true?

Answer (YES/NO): NO